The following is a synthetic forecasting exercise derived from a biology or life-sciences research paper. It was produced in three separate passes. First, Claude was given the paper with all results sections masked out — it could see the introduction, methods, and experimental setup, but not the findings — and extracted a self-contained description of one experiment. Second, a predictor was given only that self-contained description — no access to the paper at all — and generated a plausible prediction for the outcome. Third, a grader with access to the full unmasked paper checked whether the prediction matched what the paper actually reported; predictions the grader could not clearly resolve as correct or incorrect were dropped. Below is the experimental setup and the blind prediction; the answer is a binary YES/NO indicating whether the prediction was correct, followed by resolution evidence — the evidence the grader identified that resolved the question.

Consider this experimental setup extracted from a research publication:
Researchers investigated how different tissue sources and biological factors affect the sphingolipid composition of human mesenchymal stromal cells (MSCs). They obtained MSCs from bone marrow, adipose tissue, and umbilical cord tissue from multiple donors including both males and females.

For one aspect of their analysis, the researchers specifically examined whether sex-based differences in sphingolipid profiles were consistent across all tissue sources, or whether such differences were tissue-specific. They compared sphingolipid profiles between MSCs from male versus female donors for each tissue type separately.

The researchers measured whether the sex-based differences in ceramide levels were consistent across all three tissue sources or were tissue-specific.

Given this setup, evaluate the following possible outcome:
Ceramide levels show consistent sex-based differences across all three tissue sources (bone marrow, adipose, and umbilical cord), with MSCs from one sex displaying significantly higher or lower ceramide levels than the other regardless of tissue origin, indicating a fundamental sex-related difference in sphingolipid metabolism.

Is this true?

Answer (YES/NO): NO